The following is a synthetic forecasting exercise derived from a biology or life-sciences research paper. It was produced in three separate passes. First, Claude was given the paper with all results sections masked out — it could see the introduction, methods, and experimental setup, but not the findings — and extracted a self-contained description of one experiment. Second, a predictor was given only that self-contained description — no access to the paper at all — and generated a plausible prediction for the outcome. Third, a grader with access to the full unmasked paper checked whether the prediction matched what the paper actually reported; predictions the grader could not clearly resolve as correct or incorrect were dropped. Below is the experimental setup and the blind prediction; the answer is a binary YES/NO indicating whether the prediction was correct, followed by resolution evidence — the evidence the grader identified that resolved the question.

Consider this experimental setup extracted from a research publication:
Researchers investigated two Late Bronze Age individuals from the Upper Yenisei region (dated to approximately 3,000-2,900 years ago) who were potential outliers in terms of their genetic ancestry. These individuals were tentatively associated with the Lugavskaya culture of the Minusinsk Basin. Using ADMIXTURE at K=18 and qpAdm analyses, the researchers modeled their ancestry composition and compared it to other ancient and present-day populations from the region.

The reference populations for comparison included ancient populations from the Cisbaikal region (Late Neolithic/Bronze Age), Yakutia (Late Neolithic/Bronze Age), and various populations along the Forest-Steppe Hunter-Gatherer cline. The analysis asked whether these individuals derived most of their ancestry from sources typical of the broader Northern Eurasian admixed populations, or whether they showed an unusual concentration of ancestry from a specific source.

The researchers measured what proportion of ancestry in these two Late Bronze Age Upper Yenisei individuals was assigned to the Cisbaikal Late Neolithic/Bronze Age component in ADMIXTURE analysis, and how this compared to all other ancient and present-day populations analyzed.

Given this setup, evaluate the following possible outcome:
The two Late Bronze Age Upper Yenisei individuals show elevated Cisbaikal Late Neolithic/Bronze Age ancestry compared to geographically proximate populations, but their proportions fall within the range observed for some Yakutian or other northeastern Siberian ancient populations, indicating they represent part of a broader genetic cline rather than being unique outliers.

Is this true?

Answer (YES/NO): NO